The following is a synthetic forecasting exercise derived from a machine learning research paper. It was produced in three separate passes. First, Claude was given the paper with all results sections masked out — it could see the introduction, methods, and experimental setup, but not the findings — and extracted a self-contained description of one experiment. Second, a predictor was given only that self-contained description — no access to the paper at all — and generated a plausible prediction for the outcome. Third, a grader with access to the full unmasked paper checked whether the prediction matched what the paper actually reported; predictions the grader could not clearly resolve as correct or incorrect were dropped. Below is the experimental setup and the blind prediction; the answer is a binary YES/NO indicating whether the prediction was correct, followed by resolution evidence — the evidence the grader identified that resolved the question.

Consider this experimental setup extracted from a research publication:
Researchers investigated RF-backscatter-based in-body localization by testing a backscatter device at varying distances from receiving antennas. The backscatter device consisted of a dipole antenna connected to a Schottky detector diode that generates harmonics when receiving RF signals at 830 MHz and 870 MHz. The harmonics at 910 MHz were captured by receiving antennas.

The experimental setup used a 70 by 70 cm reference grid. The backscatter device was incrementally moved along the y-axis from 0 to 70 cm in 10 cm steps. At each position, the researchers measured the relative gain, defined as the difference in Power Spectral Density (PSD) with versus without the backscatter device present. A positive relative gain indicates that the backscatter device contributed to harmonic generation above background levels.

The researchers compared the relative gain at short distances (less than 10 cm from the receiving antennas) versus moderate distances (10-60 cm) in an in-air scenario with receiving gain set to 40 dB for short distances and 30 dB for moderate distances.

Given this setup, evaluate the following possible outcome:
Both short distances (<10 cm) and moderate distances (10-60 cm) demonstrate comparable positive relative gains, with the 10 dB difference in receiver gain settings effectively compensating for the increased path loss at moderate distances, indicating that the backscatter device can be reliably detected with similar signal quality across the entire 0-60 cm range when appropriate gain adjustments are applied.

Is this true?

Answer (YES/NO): NO